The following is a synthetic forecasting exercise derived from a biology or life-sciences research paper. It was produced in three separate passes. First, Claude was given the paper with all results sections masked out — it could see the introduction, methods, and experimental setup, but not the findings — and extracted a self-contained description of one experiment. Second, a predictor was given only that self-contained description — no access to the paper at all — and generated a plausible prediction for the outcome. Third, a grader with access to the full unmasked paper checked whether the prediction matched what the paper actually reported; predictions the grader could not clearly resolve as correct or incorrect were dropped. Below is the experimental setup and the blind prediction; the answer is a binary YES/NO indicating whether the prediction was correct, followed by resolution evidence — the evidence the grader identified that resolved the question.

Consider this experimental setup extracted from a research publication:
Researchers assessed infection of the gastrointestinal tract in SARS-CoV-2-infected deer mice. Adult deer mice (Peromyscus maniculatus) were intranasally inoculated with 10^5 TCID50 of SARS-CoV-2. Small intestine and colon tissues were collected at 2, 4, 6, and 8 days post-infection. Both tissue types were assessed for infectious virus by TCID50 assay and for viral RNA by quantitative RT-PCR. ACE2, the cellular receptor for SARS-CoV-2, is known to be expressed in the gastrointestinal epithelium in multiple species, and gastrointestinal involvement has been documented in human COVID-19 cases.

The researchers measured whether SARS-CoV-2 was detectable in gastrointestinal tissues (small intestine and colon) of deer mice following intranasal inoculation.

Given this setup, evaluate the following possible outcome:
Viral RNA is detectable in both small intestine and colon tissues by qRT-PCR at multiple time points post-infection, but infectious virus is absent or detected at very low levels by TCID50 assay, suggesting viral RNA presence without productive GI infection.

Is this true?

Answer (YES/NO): YES